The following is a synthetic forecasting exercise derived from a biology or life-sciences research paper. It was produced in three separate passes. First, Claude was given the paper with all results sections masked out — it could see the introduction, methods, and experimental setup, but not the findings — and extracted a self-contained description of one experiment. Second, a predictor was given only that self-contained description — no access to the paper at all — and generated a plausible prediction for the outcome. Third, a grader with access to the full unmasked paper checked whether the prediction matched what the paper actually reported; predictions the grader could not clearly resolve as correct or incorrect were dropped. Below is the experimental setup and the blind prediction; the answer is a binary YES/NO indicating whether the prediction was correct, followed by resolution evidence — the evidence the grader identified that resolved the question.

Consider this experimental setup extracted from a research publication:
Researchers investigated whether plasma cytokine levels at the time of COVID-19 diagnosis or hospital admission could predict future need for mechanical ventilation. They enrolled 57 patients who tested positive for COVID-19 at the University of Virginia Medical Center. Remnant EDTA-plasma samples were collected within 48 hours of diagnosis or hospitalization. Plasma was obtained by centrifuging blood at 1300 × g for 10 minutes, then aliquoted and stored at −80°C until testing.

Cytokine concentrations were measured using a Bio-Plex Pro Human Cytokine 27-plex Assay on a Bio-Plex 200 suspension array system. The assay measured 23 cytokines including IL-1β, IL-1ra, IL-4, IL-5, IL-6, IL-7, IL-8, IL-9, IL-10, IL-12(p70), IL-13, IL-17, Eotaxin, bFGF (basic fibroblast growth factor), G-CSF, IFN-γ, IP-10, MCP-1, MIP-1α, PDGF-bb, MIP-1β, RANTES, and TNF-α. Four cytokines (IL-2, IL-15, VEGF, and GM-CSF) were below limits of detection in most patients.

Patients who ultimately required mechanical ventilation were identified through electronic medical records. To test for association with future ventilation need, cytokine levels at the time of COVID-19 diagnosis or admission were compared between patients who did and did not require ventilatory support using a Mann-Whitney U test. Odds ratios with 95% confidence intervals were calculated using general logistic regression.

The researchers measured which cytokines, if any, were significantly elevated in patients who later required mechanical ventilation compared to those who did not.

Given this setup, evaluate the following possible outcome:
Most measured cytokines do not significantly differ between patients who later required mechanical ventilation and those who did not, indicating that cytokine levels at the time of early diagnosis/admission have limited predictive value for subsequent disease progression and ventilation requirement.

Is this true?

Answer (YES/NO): NO